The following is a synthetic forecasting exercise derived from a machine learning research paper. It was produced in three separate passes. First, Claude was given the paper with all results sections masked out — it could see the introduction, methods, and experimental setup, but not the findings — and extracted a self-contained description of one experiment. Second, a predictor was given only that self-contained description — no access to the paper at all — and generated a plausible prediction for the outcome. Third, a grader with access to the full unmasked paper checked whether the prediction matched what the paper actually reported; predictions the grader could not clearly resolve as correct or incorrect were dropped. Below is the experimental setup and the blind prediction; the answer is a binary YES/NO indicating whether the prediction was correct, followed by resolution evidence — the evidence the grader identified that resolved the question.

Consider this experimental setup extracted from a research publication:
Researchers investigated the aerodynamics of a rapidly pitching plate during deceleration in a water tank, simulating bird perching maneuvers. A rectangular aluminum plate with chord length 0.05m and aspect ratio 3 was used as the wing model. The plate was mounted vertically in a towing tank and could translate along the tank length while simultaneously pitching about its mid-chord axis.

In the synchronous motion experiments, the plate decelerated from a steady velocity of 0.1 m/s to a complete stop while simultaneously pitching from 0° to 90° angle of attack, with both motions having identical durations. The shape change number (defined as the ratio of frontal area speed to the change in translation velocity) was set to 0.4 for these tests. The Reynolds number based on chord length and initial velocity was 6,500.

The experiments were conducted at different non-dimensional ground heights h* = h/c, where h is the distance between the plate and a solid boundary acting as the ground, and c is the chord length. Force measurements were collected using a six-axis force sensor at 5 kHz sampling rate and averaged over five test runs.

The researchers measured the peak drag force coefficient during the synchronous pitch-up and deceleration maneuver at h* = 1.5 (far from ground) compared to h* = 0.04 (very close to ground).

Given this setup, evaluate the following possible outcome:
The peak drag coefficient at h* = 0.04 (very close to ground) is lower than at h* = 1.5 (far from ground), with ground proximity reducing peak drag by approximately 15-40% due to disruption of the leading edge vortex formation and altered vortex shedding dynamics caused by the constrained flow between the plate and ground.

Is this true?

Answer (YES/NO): NO